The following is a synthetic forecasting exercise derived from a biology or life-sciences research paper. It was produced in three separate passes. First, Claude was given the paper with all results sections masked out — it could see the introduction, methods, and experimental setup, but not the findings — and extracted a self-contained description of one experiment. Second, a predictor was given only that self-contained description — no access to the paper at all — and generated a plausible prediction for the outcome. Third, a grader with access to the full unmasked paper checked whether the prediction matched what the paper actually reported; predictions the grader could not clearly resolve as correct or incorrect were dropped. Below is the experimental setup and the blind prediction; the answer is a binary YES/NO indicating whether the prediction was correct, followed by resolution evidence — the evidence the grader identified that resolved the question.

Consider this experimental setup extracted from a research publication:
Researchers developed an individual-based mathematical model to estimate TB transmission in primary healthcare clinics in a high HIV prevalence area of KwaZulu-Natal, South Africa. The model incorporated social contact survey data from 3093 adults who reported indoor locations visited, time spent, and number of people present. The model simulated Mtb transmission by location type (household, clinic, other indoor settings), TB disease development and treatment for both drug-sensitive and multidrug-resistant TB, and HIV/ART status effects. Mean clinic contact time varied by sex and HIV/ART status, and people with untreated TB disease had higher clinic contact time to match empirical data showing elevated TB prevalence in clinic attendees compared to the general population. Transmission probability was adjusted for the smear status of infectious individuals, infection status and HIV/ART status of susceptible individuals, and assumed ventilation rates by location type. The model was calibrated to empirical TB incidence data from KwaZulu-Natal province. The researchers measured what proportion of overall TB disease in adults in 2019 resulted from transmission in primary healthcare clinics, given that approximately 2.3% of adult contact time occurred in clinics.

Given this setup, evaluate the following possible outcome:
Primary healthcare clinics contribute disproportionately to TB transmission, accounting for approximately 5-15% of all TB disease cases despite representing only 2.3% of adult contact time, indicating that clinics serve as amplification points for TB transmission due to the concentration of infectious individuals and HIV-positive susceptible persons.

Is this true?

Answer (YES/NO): YES